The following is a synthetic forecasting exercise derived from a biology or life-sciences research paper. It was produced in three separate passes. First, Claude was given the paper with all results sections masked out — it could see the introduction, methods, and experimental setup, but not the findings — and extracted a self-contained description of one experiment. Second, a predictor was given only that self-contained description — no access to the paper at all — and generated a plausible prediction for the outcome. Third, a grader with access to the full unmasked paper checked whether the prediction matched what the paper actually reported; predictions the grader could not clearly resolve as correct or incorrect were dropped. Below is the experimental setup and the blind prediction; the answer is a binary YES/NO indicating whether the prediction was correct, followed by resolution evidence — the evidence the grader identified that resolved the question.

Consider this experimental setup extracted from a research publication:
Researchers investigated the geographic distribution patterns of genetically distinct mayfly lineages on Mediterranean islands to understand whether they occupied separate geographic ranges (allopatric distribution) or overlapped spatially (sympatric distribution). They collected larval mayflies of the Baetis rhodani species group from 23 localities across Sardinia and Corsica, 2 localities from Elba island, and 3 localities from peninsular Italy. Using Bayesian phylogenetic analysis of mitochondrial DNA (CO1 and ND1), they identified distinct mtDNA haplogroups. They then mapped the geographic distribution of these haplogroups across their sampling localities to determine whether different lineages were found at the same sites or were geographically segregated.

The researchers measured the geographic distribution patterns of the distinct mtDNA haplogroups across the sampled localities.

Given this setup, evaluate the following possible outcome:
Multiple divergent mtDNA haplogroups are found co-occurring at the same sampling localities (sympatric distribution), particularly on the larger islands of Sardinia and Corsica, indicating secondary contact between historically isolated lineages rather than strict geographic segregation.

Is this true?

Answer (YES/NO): YES